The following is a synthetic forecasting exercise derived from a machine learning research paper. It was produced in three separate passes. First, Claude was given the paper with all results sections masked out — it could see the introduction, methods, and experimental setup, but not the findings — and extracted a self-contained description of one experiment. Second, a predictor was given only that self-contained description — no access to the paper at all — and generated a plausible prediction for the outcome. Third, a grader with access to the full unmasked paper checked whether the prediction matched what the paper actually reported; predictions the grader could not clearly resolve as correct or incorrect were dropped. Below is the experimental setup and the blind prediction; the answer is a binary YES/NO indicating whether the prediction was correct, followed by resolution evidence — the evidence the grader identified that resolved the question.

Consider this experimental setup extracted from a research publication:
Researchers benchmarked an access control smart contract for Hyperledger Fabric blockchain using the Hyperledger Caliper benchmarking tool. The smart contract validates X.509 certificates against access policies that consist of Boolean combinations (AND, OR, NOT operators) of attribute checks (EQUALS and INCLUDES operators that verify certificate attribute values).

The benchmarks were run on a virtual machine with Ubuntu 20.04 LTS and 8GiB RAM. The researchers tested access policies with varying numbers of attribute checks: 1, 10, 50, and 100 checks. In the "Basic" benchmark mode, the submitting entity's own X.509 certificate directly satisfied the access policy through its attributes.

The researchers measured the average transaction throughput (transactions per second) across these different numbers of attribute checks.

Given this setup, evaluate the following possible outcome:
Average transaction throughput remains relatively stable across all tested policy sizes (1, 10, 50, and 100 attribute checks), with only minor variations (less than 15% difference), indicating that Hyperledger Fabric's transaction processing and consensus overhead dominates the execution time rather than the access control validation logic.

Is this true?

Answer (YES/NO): YES